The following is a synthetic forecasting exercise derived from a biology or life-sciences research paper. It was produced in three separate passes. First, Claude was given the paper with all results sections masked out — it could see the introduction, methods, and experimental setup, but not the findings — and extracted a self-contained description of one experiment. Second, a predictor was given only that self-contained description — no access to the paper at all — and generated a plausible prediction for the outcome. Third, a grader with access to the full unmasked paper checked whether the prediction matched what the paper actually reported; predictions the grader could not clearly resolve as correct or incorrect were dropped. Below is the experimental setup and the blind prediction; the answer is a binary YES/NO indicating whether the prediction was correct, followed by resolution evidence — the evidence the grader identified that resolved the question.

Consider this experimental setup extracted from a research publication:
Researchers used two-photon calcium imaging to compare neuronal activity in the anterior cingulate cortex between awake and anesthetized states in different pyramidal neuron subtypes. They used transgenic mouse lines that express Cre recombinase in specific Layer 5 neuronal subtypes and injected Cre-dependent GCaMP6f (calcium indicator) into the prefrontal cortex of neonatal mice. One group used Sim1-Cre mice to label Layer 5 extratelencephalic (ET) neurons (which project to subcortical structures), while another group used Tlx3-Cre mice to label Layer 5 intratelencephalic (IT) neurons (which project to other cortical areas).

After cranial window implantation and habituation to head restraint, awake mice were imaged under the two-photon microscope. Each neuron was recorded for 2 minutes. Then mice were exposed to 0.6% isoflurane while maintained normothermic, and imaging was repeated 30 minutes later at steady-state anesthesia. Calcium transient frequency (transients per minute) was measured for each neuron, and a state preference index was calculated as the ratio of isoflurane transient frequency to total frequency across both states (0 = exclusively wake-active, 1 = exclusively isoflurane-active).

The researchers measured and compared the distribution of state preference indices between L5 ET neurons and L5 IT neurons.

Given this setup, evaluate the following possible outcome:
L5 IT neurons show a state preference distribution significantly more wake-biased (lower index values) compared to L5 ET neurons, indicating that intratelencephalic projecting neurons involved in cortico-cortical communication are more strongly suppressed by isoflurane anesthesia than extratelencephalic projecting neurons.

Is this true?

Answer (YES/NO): YES